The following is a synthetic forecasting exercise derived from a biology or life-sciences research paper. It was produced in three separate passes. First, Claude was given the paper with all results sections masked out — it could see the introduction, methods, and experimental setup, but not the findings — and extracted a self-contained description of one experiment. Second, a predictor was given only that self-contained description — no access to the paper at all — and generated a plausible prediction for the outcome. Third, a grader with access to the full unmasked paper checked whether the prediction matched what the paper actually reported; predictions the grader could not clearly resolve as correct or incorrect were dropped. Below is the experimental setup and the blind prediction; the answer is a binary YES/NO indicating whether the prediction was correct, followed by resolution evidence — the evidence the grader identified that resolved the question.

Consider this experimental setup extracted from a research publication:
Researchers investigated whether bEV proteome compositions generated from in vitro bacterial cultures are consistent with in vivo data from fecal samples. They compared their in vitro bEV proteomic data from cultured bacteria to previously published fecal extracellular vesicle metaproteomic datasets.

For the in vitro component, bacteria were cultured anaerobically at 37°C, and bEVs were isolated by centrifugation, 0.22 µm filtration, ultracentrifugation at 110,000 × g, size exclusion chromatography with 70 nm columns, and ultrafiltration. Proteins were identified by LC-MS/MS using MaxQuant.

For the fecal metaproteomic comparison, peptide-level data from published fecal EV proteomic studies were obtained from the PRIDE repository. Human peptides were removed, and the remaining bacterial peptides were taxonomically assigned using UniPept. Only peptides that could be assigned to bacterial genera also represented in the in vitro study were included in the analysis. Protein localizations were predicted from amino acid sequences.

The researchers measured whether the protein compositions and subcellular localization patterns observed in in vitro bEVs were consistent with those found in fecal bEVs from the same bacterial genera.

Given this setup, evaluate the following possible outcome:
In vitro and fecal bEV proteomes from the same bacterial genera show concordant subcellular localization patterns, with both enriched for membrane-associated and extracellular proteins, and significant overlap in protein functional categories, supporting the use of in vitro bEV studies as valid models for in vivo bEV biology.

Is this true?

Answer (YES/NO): NO